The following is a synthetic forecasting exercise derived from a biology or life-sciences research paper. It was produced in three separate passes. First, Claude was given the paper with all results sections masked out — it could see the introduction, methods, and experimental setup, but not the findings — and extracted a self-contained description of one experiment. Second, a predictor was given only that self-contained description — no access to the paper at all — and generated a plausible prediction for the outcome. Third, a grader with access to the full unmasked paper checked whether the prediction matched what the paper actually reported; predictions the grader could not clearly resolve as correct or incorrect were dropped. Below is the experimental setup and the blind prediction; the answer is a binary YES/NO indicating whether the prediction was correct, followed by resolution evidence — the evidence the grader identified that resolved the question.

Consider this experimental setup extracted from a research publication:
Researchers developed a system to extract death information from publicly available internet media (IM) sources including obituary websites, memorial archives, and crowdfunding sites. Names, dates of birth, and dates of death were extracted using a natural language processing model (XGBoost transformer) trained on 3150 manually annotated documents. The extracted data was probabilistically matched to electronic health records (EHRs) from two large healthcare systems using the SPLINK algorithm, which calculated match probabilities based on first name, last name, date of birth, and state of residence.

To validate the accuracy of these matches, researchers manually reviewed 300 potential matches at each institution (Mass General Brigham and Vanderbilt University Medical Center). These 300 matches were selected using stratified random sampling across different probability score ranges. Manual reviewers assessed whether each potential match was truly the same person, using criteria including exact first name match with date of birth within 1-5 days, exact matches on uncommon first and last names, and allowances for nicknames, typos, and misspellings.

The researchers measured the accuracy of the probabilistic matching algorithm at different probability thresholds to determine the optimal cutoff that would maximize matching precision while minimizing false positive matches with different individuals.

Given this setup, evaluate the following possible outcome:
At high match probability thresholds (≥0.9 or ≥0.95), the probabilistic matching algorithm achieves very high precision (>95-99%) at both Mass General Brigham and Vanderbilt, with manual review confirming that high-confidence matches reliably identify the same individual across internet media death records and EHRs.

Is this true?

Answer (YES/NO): NO